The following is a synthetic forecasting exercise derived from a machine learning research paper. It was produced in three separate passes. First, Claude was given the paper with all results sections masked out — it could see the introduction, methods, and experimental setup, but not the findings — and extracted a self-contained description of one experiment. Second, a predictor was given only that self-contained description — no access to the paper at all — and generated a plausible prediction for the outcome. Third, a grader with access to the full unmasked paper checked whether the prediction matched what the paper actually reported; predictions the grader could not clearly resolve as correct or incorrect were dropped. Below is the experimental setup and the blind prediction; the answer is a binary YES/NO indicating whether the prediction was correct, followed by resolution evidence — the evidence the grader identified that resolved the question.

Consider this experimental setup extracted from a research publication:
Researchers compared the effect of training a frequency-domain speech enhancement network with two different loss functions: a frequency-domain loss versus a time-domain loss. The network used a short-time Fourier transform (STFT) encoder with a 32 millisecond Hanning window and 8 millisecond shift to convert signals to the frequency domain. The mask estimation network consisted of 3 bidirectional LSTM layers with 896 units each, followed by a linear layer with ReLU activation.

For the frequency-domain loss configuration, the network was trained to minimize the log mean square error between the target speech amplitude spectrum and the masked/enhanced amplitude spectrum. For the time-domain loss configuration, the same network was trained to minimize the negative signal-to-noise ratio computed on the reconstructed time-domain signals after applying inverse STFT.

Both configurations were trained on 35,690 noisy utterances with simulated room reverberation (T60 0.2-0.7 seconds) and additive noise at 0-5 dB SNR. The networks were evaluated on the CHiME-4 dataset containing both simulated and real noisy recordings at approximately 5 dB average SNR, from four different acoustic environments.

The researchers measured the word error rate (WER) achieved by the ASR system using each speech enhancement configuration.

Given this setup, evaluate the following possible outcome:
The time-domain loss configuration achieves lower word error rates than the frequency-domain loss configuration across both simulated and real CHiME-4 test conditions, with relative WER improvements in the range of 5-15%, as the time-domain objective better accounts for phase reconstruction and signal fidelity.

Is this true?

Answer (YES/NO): NO